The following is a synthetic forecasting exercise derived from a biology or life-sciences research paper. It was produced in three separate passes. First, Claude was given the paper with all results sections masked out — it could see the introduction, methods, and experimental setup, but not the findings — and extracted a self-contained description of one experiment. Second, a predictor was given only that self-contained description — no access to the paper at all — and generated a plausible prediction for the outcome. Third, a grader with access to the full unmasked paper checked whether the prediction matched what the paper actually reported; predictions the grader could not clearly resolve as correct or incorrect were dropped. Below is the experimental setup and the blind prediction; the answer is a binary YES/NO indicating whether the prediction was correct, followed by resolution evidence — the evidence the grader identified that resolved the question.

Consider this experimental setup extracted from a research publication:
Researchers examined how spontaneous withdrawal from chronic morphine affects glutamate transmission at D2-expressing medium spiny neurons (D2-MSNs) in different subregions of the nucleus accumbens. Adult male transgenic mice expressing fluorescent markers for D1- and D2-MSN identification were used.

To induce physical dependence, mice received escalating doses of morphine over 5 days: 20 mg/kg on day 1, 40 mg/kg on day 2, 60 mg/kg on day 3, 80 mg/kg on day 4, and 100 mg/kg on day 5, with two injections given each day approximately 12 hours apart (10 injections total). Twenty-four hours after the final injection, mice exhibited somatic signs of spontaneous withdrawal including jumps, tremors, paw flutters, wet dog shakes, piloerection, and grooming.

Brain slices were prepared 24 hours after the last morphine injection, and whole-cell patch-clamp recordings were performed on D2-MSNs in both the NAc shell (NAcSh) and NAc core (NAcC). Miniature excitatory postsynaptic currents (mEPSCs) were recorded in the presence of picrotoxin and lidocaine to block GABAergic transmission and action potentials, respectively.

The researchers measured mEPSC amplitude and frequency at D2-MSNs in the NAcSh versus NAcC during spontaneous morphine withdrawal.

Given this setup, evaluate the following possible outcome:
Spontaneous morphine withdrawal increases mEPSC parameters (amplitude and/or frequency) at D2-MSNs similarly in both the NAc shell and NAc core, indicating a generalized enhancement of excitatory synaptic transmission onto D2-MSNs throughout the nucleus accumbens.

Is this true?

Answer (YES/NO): NO